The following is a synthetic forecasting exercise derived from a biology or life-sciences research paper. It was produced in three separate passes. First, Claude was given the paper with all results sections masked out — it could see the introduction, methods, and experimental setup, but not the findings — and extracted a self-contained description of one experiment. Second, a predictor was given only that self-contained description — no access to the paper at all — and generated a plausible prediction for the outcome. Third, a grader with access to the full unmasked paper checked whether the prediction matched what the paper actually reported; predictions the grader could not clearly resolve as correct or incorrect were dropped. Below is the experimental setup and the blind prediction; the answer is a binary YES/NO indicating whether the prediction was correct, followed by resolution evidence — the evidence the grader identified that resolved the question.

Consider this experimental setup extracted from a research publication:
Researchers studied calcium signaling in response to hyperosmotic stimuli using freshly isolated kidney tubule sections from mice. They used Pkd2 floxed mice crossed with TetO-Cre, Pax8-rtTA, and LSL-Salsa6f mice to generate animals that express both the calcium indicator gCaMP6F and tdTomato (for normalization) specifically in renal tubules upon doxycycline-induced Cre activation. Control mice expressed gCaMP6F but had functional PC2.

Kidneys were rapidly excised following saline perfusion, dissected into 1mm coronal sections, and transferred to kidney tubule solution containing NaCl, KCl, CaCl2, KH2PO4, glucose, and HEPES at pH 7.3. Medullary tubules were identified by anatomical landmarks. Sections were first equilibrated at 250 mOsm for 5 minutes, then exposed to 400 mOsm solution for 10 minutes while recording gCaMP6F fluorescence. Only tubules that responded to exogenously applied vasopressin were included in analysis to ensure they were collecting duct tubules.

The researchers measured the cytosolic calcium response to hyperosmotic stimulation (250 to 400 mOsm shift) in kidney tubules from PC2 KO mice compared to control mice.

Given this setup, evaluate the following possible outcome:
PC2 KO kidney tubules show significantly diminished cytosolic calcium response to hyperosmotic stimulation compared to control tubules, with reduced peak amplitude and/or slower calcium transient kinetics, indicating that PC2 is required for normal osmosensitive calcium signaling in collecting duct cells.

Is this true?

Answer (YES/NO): YES